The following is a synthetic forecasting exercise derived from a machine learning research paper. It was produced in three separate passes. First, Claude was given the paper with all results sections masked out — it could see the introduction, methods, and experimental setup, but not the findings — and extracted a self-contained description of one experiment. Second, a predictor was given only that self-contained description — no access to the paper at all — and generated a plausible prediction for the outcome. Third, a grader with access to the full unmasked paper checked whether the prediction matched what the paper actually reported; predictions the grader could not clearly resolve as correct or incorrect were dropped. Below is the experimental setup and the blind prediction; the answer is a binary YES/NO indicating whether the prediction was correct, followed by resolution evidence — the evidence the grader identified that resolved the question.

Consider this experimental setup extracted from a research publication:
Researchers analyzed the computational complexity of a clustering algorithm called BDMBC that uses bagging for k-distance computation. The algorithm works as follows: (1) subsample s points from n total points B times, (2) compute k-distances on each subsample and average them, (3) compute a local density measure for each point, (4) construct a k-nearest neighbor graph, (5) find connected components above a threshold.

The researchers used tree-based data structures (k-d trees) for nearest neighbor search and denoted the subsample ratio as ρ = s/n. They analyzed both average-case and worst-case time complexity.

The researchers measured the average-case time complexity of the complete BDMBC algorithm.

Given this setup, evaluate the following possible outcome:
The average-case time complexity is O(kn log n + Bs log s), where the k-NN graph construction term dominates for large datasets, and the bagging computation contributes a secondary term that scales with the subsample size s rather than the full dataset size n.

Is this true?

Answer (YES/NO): NO